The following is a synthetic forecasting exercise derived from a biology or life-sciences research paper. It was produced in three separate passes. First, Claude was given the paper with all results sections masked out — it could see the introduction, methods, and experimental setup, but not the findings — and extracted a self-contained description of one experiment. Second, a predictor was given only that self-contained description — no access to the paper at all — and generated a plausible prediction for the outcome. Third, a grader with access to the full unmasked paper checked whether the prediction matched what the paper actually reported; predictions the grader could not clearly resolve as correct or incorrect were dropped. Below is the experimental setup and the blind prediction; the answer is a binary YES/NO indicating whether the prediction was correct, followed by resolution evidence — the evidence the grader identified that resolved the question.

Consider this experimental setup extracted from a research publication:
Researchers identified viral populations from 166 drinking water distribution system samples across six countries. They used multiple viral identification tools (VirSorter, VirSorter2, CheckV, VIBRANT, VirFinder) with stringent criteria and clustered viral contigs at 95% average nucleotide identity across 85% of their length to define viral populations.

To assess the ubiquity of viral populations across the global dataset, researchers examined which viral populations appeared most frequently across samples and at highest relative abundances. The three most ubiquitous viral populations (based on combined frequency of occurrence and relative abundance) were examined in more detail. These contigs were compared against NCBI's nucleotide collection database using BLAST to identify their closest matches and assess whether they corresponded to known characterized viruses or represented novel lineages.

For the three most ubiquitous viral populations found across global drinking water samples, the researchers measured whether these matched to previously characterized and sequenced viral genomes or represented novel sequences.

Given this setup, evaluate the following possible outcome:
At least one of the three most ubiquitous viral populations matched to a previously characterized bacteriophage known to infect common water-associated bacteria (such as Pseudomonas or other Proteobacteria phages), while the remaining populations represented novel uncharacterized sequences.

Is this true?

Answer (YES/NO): NO